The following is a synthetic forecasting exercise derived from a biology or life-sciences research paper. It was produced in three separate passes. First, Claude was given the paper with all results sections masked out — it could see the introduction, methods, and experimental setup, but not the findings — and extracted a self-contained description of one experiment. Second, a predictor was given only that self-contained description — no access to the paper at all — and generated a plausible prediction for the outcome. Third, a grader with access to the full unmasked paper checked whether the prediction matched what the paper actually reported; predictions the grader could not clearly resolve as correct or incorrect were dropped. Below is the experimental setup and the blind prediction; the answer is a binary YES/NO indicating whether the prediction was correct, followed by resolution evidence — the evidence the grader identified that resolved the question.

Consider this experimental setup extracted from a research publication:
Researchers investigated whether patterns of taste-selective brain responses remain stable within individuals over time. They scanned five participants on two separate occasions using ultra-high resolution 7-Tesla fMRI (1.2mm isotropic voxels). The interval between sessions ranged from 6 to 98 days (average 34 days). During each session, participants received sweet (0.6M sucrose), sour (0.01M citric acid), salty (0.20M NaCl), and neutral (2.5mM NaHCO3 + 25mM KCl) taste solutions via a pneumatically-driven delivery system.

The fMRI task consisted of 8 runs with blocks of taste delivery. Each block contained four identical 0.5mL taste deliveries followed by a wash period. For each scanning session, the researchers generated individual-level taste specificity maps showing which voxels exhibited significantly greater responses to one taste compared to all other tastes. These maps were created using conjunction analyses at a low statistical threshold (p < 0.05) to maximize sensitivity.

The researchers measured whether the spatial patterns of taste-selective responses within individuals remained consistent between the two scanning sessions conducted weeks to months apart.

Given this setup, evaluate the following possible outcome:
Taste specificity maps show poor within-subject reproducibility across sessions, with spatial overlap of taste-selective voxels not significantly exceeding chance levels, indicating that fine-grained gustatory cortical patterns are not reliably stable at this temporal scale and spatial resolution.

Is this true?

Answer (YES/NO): NO